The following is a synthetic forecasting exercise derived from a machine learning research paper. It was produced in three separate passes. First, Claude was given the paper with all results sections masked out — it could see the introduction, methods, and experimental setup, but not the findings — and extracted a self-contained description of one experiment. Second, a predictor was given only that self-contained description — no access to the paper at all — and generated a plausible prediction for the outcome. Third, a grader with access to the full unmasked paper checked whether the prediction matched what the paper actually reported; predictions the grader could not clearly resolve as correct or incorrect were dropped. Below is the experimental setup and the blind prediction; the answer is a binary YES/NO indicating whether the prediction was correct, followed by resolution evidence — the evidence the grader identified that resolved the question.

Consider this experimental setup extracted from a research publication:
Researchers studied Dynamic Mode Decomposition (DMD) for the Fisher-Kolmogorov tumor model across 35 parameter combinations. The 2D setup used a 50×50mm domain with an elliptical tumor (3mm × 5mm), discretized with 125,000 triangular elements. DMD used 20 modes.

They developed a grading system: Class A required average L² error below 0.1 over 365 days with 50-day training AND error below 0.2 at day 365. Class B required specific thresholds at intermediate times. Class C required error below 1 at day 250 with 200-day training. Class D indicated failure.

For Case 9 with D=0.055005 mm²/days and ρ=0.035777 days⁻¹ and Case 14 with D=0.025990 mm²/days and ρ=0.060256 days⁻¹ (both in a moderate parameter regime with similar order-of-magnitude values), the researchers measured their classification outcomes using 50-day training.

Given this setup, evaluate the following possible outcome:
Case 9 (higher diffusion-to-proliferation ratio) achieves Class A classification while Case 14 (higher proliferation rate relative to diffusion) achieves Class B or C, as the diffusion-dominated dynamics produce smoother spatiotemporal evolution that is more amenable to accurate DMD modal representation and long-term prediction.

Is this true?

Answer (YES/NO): NO